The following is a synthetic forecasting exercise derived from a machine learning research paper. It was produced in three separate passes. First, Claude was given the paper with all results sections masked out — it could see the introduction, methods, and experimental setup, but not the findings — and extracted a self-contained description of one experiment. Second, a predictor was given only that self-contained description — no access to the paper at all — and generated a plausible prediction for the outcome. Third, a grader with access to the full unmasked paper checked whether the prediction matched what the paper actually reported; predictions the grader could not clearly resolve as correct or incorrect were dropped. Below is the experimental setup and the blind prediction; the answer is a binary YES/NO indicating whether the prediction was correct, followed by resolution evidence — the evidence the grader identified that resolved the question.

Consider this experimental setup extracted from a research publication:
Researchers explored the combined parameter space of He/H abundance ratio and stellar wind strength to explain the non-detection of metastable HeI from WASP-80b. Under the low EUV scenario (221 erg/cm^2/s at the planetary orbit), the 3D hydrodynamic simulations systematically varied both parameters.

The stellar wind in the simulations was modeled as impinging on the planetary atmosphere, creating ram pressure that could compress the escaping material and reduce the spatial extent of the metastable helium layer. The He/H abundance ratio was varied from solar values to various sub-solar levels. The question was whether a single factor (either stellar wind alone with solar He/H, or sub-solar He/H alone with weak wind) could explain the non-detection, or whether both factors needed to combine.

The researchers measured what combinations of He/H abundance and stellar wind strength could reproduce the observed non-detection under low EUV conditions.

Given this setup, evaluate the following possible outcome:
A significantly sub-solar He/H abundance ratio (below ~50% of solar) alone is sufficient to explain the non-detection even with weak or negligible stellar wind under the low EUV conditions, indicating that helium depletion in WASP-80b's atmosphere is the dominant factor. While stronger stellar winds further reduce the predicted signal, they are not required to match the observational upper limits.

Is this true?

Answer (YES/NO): NO